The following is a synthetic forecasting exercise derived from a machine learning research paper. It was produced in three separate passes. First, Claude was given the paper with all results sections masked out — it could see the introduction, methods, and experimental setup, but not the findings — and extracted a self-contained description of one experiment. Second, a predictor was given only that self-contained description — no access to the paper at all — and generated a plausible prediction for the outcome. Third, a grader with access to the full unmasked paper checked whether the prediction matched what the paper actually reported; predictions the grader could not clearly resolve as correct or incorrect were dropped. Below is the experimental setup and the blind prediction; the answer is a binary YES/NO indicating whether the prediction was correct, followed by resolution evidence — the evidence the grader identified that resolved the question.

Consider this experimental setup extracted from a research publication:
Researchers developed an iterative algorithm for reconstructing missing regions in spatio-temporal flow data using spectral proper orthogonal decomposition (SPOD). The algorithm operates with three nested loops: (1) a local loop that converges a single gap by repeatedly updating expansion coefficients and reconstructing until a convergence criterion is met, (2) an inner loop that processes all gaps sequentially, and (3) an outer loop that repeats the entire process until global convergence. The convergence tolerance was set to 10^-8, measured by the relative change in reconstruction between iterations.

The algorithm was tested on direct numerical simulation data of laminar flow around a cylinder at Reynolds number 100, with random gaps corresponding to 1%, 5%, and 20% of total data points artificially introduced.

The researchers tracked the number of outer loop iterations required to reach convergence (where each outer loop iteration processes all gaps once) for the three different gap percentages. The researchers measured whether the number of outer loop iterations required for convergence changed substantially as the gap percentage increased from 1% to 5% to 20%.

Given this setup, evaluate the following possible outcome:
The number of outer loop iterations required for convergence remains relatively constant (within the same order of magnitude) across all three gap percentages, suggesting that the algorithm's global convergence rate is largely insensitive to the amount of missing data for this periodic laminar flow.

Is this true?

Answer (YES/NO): NO